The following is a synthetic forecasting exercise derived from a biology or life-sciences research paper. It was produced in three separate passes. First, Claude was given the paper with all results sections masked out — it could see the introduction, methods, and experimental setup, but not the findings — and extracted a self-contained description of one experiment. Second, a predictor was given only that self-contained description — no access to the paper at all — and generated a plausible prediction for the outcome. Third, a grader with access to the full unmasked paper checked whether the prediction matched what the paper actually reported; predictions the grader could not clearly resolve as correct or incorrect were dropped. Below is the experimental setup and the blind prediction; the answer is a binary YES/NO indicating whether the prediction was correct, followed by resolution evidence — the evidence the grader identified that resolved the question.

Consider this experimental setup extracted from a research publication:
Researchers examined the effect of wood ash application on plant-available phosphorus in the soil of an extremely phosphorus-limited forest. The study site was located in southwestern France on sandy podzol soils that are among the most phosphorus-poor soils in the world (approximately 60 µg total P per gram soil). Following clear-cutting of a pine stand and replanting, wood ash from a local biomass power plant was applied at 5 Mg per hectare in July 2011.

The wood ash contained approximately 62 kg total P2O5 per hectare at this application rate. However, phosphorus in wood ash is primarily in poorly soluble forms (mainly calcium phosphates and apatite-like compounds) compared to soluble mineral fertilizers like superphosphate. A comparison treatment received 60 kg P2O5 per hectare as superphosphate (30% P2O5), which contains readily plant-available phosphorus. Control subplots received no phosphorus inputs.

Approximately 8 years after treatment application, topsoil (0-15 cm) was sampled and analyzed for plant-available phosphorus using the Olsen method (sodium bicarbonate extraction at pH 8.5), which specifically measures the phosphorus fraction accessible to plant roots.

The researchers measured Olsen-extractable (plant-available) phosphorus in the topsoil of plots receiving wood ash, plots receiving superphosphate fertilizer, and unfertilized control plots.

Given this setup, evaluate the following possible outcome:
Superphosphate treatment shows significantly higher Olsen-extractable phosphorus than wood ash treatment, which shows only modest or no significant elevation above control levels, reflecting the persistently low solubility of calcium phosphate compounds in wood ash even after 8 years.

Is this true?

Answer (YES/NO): NO